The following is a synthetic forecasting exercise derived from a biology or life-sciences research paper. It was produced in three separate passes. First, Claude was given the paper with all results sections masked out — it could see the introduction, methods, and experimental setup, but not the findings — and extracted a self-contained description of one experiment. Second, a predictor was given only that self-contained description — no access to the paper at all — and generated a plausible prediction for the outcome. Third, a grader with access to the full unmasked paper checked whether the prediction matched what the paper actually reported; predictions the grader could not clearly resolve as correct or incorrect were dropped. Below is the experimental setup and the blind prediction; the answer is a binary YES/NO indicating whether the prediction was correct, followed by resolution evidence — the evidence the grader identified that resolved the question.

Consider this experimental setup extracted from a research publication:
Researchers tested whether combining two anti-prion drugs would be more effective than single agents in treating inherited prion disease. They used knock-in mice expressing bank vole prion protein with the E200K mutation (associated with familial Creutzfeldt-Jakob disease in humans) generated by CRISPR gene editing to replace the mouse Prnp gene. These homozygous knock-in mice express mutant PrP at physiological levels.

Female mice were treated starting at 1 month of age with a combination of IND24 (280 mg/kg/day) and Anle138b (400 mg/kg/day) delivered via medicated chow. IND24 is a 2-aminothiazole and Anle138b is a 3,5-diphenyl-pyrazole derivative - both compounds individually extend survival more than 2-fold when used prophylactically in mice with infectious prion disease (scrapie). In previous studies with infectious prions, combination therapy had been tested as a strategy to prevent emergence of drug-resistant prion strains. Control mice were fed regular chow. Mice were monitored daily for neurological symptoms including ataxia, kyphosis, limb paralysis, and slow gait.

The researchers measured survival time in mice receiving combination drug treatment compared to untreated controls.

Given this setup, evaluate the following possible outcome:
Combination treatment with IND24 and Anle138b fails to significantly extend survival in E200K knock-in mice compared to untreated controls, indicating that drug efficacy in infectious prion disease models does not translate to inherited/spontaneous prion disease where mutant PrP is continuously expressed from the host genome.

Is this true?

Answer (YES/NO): YES